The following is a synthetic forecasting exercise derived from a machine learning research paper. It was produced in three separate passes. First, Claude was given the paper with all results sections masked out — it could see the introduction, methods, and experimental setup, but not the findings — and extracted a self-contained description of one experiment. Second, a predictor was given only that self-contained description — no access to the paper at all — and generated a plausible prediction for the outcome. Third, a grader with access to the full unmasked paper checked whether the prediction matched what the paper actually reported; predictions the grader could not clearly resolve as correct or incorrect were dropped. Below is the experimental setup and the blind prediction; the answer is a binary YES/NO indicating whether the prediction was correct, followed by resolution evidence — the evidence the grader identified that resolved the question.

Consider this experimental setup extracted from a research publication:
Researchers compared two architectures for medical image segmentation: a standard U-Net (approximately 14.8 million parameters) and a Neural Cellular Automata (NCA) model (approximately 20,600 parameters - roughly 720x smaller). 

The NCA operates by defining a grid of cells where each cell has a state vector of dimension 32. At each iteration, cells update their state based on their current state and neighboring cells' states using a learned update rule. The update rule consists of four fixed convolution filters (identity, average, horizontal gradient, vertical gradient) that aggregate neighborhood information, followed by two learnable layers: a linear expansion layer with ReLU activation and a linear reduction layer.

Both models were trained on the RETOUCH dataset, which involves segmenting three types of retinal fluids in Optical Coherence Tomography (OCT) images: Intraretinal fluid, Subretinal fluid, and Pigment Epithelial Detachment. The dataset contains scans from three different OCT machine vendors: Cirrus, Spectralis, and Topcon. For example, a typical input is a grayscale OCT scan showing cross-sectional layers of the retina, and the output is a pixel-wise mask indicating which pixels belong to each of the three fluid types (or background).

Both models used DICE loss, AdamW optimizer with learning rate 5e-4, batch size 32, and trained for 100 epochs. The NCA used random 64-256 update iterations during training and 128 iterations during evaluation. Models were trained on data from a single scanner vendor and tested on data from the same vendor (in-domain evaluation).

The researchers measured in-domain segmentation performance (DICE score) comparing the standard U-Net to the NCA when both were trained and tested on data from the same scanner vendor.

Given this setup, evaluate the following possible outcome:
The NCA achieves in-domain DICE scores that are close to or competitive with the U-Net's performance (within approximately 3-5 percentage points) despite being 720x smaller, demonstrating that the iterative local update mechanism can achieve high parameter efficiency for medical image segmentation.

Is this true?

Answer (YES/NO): NO